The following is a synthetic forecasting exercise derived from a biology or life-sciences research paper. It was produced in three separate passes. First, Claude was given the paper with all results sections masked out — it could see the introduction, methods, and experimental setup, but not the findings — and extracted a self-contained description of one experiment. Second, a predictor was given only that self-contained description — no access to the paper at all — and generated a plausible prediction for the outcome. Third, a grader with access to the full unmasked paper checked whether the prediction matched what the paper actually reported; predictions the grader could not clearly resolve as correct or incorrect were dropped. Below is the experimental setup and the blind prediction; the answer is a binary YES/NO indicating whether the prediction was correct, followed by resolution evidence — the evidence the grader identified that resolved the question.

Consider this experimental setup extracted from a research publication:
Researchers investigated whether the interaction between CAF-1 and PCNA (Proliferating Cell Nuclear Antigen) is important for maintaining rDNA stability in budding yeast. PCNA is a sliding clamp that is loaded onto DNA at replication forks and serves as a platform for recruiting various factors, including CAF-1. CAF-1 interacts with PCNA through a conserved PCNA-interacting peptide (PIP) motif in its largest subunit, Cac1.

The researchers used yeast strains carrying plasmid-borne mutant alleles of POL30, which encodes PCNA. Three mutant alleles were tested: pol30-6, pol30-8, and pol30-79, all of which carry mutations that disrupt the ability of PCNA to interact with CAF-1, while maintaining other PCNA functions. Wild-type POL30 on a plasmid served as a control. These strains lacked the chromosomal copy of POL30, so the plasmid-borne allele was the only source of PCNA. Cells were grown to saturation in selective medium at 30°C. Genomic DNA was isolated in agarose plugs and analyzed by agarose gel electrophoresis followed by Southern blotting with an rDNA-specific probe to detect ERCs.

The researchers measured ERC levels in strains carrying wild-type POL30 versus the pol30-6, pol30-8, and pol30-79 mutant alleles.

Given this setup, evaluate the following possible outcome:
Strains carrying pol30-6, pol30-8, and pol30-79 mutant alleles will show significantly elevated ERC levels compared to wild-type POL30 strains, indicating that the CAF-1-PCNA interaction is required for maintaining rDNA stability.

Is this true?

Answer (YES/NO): YES